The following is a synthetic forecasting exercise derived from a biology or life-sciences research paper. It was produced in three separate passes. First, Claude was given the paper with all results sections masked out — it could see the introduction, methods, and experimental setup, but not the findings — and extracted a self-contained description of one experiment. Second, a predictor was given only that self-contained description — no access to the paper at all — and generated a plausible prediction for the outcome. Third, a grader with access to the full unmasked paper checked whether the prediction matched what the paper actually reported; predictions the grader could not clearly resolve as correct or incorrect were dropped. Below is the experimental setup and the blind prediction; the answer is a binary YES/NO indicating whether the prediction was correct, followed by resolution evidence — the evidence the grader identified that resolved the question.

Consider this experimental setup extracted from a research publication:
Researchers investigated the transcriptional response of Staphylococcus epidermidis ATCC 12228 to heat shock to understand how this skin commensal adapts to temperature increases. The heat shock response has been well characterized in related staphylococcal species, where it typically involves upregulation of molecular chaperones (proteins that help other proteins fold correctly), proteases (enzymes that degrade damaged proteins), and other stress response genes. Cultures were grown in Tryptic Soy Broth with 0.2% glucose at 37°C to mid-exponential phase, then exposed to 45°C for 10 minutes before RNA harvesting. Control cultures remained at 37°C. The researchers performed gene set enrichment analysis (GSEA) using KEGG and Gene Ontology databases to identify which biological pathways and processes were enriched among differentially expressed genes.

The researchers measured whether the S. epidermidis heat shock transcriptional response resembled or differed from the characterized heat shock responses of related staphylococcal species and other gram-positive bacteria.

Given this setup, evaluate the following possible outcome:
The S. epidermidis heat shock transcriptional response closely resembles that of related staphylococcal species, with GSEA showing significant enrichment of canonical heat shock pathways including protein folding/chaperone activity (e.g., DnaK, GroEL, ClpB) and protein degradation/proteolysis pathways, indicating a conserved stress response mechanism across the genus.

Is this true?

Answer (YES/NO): YES